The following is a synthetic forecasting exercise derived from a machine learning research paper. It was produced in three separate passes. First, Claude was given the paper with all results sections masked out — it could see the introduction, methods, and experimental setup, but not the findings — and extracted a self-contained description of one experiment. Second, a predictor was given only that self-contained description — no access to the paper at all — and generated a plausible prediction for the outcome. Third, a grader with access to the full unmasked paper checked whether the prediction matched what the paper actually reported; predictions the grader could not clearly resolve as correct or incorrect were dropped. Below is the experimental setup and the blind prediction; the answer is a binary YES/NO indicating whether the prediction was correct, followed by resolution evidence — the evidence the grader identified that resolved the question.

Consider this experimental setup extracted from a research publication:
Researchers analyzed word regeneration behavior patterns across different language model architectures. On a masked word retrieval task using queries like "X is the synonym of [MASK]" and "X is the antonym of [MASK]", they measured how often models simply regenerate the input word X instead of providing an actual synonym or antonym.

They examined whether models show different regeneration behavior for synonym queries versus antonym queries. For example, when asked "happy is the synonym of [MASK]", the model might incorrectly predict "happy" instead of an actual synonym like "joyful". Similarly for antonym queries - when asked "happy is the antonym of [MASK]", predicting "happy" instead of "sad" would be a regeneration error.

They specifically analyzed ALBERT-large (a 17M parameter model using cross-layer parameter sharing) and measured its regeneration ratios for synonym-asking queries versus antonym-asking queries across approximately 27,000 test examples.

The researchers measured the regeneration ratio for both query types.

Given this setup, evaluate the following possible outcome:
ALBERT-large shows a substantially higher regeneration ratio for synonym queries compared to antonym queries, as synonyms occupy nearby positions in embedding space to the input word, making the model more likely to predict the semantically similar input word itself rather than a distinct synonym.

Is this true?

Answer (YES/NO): YES